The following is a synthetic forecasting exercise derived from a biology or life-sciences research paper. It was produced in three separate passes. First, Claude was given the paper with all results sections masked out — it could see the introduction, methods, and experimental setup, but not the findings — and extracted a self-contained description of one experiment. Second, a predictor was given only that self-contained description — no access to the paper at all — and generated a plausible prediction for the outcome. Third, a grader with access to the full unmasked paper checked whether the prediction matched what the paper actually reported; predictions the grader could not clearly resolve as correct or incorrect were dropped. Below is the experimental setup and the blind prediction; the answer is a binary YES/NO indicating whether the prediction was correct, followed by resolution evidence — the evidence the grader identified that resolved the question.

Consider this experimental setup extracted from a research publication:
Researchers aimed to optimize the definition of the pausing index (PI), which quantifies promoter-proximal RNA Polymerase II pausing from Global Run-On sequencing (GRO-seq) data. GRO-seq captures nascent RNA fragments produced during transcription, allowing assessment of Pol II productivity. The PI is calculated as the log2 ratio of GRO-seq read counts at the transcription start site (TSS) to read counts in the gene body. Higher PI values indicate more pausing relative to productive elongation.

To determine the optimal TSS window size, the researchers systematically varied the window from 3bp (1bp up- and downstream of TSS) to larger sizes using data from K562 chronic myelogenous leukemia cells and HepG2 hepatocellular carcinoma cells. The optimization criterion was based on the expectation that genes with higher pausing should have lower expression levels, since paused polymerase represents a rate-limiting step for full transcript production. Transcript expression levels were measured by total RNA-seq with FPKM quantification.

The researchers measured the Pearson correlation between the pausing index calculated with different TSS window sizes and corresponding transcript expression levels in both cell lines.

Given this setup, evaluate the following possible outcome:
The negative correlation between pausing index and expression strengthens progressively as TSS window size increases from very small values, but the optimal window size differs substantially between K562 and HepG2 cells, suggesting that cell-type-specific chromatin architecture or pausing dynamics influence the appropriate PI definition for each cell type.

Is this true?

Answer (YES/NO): NO